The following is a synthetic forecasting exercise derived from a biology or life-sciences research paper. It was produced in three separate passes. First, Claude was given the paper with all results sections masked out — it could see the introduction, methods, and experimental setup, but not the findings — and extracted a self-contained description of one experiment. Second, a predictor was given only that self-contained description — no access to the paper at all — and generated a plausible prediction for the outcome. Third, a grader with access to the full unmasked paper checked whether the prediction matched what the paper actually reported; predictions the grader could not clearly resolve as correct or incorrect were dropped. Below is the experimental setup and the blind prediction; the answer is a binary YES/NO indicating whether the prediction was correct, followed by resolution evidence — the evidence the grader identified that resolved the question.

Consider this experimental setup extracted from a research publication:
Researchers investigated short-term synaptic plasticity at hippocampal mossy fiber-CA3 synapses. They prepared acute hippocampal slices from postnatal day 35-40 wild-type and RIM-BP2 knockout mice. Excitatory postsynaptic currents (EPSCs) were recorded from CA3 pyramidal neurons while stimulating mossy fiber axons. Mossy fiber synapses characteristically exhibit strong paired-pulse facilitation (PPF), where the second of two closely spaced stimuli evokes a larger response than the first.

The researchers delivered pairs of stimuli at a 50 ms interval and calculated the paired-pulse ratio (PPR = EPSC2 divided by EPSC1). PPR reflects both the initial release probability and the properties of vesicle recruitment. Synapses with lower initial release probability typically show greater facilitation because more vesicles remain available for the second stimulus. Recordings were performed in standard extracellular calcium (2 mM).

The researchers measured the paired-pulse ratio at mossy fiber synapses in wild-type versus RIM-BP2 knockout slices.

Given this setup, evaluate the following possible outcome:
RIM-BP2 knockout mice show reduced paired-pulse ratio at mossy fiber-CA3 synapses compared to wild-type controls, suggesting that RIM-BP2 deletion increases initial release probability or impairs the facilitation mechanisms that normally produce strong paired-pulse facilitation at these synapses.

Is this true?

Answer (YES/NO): NO